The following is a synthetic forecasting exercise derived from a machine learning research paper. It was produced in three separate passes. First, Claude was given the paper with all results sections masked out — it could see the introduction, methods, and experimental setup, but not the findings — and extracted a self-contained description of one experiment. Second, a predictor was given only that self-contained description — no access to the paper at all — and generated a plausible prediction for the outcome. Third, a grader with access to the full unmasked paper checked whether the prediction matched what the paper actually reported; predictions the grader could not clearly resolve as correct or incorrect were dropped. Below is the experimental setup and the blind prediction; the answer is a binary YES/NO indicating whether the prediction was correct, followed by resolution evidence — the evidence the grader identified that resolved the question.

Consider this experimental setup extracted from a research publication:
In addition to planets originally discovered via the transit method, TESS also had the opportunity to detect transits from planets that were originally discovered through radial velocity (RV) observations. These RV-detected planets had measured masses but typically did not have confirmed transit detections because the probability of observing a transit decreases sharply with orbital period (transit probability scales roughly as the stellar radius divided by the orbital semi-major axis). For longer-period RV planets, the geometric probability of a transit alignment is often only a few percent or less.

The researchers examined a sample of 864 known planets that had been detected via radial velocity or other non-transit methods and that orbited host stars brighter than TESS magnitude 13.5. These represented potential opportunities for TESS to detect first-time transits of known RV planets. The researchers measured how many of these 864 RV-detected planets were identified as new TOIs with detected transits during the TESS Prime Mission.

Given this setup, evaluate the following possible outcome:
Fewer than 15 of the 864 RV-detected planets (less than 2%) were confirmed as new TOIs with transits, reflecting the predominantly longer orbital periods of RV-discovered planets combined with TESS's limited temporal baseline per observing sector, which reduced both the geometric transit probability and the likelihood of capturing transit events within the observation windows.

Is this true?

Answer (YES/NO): YES